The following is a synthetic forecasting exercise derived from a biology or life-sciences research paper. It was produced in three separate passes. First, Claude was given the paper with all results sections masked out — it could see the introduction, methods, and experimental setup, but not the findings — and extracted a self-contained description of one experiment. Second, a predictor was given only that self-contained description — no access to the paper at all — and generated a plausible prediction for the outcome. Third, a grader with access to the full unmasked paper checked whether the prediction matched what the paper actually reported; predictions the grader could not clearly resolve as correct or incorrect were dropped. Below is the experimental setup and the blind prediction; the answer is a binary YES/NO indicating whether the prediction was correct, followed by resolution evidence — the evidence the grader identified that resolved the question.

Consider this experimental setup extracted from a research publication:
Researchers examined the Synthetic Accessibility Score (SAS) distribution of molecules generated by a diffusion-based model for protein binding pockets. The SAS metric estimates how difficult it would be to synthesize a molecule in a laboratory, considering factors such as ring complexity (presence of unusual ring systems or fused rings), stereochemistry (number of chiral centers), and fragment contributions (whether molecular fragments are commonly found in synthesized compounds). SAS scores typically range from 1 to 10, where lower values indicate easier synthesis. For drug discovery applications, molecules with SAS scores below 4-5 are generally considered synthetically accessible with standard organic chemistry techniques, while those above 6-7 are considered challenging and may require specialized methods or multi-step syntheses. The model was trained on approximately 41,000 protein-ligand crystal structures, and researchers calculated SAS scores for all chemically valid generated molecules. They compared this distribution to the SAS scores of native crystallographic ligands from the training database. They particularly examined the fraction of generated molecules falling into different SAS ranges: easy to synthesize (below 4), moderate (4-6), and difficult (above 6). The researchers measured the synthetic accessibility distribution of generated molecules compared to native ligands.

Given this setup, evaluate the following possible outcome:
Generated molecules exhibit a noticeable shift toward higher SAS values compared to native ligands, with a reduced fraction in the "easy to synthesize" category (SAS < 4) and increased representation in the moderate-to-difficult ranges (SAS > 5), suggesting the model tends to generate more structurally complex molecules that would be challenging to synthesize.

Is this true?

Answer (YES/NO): NO